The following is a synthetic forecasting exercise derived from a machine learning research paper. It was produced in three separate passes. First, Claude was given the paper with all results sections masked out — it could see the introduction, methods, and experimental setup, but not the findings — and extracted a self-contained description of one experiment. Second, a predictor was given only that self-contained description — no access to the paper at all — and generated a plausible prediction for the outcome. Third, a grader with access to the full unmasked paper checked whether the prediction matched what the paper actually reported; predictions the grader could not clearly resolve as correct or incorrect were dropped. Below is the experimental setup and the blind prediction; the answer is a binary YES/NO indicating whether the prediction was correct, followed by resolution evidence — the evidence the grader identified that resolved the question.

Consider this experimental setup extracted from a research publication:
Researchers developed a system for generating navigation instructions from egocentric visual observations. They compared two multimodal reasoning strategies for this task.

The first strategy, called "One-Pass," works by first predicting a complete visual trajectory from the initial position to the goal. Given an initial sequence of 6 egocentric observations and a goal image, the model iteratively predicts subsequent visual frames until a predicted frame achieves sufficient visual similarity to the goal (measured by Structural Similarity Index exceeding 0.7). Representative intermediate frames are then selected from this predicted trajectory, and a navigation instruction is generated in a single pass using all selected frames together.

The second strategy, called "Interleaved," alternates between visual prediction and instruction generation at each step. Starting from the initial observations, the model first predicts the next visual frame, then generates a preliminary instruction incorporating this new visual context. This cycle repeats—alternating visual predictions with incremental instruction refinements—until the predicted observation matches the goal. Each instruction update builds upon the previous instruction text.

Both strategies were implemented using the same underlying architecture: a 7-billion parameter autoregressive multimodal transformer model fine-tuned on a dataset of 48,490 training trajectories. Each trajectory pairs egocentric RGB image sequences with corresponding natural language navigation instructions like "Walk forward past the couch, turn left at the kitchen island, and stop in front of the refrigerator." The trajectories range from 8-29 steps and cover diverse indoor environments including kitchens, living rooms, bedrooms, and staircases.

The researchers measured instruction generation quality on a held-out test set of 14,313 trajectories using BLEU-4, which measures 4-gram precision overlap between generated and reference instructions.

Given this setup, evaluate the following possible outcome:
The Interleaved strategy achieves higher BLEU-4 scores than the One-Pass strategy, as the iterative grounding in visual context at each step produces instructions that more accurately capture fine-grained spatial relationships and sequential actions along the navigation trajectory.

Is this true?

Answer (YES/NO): YES